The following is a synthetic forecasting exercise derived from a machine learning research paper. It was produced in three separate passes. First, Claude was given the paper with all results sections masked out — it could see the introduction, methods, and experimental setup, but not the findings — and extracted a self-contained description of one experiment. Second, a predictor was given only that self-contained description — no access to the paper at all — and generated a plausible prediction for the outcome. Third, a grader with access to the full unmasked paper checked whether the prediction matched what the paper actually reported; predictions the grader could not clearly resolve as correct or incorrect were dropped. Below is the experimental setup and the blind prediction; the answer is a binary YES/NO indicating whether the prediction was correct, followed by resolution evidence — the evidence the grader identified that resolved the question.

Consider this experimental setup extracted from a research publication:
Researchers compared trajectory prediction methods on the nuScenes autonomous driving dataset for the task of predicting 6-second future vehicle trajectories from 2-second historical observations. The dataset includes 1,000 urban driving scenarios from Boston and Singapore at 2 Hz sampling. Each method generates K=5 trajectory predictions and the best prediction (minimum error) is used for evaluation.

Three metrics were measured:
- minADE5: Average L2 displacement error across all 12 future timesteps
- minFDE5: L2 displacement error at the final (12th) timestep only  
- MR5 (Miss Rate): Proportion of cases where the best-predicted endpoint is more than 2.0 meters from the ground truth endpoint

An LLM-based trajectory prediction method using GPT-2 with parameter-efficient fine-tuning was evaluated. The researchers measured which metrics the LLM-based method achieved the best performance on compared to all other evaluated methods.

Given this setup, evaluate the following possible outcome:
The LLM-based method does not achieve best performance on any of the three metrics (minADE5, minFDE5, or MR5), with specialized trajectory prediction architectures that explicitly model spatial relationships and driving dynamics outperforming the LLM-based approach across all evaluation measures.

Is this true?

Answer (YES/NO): NO